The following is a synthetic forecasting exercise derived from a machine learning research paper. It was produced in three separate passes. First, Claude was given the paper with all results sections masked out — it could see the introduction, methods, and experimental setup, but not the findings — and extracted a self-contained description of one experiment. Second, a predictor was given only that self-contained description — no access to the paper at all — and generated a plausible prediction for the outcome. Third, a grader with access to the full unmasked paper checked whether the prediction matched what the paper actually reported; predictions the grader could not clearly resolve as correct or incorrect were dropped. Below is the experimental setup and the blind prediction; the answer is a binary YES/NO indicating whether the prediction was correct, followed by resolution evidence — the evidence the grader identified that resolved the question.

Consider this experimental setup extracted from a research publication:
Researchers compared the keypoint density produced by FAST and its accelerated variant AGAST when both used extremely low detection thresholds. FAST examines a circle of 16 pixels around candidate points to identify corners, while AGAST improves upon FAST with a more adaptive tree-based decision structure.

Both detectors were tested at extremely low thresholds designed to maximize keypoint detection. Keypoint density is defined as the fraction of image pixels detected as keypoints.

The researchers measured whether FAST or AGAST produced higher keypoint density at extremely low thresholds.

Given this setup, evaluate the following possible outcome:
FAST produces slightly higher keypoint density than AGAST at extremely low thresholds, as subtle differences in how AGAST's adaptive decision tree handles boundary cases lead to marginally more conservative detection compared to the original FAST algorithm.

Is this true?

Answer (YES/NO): YES